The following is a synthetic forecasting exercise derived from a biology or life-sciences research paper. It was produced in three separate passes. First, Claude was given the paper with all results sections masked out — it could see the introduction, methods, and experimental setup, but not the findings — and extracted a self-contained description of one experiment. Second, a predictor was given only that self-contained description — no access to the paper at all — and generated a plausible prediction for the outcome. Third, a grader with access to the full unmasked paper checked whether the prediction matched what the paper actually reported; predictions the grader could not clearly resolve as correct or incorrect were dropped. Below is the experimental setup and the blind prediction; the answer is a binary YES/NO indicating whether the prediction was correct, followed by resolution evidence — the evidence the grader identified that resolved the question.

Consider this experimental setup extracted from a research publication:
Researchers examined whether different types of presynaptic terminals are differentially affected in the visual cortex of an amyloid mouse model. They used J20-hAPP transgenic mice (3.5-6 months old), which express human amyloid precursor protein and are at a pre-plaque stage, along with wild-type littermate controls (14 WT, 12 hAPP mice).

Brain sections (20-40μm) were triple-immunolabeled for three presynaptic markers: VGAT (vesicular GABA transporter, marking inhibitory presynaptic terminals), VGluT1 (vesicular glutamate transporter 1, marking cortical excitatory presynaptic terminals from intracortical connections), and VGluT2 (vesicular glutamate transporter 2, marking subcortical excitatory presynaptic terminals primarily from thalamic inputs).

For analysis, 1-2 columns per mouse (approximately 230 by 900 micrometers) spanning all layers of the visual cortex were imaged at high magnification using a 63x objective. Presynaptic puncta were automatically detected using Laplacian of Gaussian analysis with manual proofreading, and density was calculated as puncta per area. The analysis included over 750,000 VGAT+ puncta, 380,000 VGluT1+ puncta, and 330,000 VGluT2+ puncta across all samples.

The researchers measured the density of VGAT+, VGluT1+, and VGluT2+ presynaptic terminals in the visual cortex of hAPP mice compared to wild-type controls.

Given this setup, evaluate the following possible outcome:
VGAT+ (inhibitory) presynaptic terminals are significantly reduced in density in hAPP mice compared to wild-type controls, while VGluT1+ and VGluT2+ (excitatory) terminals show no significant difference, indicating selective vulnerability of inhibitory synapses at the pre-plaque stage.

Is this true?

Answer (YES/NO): NO